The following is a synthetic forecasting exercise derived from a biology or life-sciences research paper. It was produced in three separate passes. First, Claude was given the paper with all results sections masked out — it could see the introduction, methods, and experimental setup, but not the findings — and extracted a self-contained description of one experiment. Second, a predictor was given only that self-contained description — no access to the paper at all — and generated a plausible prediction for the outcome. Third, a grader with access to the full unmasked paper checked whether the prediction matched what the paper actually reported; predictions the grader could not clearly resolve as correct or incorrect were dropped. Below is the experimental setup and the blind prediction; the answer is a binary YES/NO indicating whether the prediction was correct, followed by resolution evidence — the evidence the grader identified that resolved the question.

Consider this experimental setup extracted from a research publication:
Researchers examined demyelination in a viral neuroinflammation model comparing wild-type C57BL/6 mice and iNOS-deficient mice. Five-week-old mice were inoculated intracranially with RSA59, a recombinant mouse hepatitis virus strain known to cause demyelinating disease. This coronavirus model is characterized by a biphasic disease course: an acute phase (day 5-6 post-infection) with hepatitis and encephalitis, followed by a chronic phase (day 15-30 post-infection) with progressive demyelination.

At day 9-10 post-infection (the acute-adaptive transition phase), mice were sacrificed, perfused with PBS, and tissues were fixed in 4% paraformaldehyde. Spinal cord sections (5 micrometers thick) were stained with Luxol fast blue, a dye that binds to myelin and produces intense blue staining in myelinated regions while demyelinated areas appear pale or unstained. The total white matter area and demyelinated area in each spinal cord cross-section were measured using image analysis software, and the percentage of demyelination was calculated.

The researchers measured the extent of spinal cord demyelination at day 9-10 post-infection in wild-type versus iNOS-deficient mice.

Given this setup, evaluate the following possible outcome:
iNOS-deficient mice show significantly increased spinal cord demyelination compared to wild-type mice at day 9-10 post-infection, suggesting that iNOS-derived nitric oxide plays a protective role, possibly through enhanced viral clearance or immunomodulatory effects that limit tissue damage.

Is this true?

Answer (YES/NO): YES